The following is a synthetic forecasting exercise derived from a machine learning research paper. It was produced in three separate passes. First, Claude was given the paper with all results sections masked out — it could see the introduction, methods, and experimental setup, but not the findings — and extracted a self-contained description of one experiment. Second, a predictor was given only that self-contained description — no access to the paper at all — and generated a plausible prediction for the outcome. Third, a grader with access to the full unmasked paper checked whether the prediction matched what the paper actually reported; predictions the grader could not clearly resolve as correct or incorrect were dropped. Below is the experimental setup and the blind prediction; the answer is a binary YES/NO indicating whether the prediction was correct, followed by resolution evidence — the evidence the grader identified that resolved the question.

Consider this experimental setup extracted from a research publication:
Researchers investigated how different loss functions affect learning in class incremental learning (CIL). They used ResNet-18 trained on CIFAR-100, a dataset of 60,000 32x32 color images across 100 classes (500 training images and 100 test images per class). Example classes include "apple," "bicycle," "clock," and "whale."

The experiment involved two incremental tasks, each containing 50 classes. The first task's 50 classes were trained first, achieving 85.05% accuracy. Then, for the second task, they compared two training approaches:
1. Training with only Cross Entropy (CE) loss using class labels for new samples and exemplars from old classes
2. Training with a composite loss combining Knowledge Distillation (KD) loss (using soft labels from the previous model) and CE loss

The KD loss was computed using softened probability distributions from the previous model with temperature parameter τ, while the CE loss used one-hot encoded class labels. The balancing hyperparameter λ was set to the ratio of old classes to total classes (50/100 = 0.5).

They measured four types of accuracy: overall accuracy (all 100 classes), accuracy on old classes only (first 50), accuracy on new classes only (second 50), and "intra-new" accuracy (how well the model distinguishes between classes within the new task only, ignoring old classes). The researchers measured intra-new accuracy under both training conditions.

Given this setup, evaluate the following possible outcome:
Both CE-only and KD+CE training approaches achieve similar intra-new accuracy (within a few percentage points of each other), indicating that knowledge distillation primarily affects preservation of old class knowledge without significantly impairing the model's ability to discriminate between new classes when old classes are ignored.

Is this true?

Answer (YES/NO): NO